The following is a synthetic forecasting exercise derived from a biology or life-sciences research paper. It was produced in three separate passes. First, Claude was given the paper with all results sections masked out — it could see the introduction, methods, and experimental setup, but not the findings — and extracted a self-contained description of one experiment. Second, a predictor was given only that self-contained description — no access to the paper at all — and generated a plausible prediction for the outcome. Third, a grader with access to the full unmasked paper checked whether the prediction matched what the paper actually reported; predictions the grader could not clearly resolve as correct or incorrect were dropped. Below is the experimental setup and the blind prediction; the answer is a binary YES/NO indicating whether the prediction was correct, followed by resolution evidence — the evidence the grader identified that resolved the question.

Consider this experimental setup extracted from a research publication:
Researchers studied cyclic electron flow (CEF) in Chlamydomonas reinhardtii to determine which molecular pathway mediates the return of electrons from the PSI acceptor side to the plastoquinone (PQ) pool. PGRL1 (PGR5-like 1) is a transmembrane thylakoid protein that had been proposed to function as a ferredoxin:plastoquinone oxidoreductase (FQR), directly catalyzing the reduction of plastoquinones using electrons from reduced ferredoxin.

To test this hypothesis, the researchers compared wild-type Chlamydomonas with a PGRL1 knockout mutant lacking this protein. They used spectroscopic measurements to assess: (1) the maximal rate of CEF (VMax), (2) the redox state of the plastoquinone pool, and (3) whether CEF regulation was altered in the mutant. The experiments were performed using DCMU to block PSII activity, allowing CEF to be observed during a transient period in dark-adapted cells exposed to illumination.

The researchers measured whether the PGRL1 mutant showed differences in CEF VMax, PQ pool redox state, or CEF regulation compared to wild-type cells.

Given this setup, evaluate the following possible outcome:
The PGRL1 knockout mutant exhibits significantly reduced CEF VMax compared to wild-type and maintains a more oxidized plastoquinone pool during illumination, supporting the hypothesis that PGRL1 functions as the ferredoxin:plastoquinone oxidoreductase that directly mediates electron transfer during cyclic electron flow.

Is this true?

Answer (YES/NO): NO